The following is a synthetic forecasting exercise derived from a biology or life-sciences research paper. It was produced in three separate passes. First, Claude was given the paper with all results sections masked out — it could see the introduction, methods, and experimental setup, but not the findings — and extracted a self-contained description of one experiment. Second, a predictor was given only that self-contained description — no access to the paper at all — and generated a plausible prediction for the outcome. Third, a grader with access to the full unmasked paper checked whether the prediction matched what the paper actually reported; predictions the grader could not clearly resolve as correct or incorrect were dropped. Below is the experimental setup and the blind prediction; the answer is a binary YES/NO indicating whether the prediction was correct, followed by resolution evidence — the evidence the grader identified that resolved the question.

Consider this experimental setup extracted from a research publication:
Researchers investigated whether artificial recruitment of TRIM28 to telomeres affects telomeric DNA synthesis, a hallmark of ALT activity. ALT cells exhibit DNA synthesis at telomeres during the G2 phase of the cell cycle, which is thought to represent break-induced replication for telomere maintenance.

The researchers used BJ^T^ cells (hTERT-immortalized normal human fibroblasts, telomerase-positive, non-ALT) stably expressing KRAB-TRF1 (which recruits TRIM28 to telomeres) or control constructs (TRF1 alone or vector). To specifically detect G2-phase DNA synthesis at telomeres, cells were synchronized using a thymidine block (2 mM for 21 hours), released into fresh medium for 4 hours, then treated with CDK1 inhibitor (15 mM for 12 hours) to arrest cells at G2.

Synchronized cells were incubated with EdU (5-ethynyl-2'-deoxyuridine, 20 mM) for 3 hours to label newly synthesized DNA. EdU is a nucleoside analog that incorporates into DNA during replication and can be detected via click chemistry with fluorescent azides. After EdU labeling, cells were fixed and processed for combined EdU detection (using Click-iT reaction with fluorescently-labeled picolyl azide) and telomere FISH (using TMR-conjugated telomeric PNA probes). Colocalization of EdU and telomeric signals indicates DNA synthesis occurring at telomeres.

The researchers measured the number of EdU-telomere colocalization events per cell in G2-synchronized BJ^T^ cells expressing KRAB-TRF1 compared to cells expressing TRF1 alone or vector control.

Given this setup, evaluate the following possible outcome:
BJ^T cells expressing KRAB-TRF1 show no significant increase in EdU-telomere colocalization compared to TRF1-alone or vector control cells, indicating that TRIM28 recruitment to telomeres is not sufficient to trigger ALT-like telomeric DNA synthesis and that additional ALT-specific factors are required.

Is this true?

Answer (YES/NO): NO